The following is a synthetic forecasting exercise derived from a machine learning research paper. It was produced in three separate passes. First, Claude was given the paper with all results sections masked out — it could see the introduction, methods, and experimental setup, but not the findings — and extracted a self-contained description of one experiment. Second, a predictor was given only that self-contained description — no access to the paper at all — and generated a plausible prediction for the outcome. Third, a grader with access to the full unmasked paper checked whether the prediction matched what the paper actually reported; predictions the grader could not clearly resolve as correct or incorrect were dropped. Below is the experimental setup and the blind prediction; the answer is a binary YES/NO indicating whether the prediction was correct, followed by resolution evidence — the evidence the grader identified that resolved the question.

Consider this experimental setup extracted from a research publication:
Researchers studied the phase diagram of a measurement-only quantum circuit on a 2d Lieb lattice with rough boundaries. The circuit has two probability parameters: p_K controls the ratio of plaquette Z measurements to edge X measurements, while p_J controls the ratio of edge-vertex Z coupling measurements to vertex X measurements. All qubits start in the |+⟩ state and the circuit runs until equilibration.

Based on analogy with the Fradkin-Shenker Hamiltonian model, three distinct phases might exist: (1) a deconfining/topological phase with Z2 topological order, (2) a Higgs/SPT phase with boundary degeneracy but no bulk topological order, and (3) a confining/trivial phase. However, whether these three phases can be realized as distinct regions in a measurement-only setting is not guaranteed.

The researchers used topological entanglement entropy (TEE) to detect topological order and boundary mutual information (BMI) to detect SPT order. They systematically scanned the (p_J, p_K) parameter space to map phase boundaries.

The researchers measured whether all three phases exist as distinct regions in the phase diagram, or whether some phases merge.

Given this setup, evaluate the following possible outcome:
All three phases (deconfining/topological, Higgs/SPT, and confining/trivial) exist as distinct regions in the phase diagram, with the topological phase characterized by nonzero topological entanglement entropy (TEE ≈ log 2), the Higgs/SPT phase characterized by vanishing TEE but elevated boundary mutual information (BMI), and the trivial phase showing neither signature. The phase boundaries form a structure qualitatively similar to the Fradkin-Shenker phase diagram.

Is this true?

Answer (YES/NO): YES